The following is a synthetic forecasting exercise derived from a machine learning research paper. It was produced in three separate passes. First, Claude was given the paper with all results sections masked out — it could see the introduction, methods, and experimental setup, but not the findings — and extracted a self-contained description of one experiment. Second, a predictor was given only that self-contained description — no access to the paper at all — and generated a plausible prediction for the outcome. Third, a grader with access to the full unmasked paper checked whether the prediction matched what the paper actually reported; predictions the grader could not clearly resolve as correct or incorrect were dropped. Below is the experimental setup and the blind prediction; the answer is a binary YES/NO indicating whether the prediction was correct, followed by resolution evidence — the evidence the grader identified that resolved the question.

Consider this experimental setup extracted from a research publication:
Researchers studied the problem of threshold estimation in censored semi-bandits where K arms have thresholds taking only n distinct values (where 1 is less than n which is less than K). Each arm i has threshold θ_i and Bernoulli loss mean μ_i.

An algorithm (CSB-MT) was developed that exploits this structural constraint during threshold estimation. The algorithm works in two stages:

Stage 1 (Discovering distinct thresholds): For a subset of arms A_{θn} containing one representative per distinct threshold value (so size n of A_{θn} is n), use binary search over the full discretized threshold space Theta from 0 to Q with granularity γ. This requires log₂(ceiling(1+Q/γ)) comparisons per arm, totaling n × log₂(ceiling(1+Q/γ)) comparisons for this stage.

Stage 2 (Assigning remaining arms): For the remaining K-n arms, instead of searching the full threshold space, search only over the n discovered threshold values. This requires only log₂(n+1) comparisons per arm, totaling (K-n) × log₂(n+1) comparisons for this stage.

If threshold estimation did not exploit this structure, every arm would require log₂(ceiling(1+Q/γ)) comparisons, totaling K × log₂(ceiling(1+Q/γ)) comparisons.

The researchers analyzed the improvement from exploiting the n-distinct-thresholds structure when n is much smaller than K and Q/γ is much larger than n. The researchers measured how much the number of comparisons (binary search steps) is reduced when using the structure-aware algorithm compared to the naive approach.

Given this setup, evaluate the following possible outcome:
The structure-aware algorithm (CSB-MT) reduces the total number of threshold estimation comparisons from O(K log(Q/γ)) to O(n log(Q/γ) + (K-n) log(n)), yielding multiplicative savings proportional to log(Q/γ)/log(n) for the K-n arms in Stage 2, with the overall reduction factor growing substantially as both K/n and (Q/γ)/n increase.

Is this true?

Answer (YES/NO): YES